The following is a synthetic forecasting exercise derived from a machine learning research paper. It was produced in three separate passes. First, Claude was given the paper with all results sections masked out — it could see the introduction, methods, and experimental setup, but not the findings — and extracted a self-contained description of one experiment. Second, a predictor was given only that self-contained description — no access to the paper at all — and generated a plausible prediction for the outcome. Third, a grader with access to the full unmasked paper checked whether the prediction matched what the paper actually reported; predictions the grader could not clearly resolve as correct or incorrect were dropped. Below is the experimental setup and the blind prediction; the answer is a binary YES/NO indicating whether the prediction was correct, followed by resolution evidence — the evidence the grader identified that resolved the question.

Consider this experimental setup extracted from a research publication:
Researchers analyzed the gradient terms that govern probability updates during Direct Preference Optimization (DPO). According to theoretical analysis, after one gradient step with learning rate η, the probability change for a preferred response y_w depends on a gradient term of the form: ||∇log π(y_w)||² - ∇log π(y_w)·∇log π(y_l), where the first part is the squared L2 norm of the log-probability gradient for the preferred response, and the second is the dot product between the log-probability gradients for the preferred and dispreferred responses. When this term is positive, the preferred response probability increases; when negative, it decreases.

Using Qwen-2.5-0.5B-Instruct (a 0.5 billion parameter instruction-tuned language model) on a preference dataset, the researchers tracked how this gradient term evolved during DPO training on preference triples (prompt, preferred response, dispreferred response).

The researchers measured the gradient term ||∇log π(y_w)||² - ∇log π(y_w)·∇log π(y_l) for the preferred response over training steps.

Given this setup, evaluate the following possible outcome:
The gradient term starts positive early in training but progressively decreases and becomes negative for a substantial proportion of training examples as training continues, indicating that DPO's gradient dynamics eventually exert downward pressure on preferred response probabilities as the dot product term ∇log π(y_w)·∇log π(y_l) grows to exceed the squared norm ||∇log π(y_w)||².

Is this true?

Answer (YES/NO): YES